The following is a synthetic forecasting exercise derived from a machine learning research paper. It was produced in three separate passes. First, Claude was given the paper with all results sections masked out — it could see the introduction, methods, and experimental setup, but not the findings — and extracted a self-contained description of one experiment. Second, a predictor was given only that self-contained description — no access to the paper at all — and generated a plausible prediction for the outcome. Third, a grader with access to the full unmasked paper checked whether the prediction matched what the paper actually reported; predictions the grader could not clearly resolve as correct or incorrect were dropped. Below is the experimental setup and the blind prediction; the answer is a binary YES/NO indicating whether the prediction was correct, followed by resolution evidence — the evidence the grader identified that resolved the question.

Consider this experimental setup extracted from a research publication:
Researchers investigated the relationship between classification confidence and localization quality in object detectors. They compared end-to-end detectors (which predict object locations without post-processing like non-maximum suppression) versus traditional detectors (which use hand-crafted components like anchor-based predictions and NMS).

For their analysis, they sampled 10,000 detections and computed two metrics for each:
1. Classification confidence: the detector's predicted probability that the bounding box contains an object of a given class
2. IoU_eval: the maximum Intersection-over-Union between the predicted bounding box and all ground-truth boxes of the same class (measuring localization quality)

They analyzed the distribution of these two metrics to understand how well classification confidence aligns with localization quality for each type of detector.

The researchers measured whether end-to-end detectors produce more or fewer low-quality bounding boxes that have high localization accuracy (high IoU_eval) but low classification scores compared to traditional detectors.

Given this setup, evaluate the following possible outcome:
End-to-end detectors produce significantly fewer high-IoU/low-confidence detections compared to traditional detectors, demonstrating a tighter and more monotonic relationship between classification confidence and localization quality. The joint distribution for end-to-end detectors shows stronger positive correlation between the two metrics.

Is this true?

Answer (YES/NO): NO